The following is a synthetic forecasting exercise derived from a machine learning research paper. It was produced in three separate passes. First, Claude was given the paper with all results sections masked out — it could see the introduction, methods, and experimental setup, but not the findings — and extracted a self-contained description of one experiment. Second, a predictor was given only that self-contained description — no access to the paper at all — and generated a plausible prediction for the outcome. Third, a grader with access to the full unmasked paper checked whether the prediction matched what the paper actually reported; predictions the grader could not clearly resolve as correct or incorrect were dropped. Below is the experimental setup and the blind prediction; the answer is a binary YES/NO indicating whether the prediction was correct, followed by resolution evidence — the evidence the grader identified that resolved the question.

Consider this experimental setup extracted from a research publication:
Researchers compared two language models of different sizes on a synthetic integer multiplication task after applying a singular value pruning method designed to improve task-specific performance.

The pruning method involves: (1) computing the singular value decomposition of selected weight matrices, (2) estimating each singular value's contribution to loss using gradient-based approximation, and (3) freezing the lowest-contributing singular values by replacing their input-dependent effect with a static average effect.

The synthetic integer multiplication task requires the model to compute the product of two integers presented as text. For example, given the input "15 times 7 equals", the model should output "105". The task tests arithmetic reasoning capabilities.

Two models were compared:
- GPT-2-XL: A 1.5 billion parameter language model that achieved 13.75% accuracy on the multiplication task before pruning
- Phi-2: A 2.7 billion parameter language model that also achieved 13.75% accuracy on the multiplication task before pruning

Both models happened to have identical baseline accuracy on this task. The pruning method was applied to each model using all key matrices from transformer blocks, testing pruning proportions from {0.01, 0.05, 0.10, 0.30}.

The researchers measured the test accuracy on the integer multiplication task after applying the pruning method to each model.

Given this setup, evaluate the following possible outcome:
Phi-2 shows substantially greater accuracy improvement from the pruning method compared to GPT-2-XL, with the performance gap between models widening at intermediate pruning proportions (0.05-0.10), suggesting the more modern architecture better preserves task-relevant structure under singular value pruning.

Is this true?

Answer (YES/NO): YES